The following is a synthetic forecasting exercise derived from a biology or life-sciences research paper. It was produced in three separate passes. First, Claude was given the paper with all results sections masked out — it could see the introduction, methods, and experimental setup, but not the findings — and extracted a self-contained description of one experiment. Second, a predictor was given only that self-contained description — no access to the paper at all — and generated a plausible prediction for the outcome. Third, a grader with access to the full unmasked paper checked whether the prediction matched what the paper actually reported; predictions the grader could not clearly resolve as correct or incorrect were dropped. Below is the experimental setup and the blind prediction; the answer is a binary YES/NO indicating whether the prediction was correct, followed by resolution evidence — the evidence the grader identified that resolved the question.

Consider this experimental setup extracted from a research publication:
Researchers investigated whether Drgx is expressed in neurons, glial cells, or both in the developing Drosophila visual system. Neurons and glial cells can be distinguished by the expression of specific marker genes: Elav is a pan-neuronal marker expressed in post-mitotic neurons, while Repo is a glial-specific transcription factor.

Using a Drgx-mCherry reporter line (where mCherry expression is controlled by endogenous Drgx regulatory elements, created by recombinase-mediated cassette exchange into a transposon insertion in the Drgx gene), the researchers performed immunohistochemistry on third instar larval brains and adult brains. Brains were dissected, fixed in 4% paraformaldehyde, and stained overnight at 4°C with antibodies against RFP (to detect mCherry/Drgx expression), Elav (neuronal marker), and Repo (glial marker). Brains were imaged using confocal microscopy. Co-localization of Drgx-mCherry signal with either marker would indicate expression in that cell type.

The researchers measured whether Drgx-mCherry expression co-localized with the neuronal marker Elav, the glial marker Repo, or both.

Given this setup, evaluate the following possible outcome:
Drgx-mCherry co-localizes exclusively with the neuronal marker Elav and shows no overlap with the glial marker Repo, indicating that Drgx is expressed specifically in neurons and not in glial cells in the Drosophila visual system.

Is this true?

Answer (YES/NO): NO